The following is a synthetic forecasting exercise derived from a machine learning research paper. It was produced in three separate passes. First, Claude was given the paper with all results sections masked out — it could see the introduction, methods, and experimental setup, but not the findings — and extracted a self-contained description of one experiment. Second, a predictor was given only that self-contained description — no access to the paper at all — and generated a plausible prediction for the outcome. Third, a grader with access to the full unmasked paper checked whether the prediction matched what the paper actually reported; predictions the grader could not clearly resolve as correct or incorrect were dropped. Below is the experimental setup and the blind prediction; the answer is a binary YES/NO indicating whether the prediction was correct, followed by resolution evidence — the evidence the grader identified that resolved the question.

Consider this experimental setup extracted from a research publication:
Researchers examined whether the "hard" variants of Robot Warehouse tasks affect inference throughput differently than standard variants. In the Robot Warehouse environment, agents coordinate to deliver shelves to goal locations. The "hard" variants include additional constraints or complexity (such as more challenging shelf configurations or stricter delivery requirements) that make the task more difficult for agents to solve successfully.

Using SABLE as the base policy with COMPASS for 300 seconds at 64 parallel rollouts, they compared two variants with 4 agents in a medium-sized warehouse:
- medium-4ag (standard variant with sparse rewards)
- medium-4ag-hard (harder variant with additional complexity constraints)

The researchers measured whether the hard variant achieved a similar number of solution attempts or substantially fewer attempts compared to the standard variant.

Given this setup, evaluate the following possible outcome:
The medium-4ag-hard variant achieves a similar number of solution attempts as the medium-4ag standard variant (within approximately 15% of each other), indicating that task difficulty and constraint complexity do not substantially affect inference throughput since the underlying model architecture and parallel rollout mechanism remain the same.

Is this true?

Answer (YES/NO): YES